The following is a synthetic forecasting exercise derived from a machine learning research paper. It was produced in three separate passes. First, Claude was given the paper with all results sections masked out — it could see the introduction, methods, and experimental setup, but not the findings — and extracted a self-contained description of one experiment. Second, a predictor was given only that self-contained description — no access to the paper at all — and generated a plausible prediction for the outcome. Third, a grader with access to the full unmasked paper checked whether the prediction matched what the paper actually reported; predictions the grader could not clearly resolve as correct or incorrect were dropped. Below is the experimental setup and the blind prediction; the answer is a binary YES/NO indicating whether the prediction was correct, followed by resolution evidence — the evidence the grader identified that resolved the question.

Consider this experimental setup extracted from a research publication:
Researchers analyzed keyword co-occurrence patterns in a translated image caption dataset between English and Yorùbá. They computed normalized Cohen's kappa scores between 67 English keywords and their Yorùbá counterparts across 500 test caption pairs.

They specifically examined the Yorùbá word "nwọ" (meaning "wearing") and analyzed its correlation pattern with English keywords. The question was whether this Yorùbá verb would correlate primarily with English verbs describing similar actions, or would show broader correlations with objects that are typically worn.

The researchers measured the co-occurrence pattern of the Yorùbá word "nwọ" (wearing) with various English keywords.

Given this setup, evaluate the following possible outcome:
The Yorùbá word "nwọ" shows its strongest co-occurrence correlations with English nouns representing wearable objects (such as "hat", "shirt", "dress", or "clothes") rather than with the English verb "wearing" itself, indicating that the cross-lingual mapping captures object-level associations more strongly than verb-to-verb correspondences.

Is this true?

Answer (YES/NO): NO